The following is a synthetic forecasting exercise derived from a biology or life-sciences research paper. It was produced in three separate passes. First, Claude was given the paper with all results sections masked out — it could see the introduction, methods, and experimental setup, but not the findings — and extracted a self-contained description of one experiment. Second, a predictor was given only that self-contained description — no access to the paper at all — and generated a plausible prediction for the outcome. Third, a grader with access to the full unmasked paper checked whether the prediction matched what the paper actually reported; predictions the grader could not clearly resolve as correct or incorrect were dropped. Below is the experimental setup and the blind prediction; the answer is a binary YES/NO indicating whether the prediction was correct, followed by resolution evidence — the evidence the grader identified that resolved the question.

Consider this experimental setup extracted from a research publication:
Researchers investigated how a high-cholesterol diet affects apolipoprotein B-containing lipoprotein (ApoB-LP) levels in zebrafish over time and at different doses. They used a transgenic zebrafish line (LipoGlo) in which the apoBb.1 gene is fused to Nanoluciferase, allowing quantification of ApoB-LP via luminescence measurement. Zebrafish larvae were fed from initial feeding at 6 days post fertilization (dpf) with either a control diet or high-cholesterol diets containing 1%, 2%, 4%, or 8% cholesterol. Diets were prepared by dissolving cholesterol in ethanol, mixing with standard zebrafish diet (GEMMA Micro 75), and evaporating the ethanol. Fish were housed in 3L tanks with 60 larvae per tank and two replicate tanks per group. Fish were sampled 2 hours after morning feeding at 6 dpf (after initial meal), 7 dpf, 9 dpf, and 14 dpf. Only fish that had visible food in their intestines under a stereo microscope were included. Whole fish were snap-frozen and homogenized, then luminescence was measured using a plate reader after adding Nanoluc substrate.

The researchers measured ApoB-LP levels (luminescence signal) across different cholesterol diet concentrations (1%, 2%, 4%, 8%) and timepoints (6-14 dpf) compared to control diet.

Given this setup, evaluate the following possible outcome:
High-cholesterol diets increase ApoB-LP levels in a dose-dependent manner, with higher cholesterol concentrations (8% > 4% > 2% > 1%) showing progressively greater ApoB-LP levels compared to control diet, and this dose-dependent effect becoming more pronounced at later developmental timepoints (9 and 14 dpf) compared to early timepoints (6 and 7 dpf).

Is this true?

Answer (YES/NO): NO